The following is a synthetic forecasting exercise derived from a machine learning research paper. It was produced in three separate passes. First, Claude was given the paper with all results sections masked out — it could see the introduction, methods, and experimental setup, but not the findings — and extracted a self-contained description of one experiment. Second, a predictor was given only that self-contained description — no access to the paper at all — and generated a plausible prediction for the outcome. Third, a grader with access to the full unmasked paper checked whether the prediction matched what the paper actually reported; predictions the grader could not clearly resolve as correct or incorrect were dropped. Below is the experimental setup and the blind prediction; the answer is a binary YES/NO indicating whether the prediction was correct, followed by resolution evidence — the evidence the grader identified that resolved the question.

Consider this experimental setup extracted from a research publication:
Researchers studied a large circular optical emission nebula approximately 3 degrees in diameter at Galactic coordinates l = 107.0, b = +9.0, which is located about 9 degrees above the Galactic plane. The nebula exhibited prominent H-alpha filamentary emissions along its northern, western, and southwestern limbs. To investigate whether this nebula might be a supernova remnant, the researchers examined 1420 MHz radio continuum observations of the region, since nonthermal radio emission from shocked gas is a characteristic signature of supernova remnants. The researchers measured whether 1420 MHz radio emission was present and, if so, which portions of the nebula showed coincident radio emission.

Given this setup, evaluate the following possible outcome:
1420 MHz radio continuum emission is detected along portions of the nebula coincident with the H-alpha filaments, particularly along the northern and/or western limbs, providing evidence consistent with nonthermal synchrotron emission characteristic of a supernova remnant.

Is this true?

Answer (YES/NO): YES